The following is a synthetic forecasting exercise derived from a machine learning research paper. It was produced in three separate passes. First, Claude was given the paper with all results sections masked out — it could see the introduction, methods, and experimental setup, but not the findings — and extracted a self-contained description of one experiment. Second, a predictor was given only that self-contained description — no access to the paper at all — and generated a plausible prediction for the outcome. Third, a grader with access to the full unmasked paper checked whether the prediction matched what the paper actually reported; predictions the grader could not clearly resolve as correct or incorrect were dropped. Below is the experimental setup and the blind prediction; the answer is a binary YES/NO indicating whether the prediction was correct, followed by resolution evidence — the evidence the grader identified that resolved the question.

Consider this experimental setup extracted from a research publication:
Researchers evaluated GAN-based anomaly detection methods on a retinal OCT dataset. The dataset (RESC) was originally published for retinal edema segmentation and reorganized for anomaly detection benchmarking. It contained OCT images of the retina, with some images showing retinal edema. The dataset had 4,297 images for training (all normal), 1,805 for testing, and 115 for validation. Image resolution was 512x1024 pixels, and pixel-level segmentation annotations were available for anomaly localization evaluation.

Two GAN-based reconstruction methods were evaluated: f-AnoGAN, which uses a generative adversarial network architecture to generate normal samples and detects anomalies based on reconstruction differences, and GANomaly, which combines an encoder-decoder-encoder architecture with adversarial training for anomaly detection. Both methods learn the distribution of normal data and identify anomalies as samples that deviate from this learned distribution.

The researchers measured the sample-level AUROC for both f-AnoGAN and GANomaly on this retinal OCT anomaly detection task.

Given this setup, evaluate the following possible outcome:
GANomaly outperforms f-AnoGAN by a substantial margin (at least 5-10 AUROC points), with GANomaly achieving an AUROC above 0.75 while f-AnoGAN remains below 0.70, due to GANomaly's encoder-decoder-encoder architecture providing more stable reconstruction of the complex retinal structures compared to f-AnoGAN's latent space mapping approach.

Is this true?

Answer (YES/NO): NO